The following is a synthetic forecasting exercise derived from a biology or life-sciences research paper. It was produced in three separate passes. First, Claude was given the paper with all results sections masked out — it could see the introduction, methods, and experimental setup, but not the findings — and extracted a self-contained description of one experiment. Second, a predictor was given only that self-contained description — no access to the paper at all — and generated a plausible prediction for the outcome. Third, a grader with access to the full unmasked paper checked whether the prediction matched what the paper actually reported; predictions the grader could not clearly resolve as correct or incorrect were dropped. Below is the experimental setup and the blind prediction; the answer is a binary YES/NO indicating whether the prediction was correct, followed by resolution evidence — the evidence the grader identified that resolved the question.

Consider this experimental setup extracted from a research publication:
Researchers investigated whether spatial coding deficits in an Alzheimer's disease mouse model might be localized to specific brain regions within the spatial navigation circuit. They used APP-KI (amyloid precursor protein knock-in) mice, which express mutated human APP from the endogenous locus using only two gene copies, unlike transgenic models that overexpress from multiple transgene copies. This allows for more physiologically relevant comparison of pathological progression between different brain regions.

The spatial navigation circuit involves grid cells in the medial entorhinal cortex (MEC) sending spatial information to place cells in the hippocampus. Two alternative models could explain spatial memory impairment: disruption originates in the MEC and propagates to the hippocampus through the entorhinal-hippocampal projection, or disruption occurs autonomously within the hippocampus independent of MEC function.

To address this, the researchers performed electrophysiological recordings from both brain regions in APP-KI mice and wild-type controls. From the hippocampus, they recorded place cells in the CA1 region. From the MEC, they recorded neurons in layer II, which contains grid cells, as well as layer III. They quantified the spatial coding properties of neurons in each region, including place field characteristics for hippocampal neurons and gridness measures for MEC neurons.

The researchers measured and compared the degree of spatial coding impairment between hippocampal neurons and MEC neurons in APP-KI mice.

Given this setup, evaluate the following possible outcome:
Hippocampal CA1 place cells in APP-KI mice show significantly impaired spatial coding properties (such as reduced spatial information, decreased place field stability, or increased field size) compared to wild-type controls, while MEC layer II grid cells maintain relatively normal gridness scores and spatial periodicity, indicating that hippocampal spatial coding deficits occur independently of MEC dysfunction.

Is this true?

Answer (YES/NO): NO